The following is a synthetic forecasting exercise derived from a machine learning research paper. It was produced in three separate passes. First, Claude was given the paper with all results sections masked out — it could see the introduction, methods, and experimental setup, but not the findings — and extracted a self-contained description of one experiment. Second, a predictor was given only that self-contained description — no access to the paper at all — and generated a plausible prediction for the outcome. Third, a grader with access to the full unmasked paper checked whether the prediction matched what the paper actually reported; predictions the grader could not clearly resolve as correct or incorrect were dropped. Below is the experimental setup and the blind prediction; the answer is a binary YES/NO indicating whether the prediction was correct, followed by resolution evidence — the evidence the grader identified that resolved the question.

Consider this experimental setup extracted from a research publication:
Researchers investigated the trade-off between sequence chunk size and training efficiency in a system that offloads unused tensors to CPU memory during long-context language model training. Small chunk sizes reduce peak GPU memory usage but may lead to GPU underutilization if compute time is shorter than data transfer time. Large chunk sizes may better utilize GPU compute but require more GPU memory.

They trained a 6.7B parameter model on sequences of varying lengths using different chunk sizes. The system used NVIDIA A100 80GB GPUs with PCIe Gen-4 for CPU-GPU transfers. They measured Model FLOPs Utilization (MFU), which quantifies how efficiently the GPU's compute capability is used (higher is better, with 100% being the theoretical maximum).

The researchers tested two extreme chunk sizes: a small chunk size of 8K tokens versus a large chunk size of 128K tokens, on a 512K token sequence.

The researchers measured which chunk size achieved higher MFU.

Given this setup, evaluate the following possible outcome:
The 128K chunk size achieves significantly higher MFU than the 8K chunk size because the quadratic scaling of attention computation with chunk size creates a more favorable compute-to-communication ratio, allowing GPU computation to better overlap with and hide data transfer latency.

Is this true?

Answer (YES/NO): YES